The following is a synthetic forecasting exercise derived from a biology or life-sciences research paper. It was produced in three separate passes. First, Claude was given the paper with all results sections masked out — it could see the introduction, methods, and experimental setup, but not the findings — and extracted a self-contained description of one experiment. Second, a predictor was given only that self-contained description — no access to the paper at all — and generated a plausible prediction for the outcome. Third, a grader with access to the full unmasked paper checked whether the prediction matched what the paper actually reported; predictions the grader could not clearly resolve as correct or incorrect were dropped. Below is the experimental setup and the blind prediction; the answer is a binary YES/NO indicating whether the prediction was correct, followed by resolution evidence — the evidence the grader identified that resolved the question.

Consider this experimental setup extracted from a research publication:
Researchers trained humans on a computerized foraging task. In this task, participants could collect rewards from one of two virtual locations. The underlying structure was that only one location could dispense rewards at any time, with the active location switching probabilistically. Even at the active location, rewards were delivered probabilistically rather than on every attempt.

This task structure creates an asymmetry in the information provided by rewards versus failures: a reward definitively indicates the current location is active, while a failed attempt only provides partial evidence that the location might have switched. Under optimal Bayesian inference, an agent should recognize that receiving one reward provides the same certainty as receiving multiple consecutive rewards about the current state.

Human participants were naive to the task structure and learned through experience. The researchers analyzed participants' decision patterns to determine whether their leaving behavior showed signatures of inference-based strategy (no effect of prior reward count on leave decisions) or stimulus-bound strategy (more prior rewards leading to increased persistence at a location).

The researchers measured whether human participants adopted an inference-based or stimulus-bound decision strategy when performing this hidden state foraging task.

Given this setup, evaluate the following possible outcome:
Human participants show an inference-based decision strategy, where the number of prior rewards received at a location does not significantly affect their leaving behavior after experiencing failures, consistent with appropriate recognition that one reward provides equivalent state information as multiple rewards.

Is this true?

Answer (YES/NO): YES